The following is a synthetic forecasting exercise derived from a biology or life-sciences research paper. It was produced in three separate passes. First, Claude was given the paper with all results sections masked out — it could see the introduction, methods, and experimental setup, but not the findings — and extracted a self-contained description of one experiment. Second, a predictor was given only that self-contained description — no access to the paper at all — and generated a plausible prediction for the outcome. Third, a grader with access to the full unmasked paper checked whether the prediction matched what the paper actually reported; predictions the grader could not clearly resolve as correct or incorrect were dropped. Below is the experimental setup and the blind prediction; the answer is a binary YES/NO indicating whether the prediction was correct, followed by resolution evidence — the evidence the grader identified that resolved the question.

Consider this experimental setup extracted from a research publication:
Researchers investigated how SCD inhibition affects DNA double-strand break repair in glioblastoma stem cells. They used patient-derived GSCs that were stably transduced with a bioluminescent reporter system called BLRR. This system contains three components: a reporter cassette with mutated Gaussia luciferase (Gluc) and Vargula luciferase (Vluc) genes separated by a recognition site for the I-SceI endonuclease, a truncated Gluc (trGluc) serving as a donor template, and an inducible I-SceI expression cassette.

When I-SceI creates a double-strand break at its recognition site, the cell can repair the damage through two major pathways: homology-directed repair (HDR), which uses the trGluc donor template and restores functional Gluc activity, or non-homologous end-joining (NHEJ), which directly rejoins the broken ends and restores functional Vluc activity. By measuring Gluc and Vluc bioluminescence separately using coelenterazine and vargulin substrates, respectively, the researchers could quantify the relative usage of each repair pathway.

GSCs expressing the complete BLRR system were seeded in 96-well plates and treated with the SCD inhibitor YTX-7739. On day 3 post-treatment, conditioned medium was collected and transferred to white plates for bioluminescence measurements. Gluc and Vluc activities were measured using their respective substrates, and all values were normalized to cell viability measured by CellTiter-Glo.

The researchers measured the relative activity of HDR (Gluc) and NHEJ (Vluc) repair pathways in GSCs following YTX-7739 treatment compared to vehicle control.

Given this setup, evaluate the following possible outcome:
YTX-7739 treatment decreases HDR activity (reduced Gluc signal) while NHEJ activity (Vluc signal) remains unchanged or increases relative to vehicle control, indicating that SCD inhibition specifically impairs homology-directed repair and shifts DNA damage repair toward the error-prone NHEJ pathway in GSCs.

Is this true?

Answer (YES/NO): YES